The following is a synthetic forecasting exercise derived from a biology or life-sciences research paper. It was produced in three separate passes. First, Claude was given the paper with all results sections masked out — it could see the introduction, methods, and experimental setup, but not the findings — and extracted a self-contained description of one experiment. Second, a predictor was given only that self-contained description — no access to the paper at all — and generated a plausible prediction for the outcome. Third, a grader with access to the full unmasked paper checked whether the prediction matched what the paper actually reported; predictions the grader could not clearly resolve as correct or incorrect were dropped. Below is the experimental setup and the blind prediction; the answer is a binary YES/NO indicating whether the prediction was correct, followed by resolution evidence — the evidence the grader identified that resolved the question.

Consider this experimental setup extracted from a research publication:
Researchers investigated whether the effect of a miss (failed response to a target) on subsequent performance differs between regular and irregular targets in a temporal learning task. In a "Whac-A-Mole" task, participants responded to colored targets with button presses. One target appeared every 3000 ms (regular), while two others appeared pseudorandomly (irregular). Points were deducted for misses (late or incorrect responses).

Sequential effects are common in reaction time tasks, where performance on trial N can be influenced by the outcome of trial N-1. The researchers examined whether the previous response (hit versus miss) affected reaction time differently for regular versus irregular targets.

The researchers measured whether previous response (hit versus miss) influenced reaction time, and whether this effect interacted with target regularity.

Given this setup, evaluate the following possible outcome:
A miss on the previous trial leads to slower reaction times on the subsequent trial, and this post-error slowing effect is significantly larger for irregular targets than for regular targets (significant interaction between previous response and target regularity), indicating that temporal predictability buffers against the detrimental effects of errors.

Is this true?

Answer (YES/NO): NO